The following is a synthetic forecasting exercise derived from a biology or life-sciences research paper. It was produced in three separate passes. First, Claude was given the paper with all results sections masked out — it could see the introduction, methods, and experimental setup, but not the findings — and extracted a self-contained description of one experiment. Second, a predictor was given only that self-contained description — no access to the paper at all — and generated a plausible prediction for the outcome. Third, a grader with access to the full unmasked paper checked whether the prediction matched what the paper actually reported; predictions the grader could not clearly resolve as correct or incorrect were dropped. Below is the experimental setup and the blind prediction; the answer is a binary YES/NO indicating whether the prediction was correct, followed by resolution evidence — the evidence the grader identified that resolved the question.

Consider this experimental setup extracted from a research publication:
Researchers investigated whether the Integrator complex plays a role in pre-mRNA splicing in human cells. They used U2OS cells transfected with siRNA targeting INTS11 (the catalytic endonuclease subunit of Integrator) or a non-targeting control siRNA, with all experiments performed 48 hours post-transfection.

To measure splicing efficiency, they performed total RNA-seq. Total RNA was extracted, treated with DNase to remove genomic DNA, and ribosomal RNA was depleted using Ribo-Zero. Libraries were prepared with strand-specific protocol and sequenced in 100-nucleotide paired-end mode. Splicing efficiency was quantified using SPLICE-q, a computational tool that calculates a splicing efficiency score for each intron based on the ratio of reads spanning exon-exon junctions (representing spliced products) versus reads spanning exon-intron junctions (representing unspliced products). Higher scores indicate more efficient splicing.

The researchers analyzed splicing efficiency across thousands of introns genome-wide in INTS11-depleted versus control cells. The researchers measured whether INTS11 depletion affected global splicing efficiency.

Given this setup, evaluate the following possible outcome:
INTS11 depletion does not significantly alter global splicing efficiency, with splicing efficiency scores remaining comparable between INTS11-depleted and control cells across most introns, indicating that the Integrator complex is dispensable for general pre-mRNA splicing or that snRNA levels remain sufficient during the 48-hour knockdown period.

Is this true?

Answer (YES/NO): YES